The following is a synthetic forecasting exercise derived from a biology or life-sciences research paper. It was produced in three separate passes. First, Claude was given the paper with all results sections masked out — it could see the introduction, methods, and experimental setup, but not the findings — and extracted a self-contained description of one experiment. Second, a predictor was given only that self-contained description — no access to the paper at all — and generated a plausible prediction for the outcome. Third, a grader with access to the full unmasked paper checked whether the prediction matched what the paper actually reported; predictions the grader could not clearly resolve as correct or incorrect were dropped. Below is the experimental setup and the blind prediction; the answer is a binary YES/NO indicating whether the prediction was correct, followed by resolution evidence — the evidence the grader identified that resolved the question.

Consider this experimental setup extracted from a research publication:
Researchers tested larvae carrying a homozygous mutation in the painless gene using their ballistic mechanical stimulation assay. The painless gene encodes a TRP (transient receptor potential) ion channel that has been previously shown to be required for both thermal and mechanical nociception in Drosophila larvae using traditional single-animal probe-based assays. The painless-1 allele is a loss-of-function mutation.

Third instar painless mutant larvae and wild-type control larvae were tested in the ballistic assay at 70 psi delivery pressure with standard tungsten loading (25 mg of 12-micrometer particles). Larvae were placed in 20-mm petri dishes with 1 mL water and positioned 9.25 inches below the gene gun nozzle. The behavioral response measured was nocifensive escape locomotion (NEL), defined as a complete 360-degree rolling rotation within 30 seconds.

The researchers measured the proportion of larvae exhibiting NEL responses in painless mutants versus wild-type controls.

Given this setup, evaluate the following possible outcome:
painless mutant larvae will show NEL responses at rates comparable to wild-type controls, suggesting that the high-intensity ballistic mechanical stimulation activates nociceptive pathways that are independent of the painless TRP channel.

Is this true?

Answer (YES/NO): NO